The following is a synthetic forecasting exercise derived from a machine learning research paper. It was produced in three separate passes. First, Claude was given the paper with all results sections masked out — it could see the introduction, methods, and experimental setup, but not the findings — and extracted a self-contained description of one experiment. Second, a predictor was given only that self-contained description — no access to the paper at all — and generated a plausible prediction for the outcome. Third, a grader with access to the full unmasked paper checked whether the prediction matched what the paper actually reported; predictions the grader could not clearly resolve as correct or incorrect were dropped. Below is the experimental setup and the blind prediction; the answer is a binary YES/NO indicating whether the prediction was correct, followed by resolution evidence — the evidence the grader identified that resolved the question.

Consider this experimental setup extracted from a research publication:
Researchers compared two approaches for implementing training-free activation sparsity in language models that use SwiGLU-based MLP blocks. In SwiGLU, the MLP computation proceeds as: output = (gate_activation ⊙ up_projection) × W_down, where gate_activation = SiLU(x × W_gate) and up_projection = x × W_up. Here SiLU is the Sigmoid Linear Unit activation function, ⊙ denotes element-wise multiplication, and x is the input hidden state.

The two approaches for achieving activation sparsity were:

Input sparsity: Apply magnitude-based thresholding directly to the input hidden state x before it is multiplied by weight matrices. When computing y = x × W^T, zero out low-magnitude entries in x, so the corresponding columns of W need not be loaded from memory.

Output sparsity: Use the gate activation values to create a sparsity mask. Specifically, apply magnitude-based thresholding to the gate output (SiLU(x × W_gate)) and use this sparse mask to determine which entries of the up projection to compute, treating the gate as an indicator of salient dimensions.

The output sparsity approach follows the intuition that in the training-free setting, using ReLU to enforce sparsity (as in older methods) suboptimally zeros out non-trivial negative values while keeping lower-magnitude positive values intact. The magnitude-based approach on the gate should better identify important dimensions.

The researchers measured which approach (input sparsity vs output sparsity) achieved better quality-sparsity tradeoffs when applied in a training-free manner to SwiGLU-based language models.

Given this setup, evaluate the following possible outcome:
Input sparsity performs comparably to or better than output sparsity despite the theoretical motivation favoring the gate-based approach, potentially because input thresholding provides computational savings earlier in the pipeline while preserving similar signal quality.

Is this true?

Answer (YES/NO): YES